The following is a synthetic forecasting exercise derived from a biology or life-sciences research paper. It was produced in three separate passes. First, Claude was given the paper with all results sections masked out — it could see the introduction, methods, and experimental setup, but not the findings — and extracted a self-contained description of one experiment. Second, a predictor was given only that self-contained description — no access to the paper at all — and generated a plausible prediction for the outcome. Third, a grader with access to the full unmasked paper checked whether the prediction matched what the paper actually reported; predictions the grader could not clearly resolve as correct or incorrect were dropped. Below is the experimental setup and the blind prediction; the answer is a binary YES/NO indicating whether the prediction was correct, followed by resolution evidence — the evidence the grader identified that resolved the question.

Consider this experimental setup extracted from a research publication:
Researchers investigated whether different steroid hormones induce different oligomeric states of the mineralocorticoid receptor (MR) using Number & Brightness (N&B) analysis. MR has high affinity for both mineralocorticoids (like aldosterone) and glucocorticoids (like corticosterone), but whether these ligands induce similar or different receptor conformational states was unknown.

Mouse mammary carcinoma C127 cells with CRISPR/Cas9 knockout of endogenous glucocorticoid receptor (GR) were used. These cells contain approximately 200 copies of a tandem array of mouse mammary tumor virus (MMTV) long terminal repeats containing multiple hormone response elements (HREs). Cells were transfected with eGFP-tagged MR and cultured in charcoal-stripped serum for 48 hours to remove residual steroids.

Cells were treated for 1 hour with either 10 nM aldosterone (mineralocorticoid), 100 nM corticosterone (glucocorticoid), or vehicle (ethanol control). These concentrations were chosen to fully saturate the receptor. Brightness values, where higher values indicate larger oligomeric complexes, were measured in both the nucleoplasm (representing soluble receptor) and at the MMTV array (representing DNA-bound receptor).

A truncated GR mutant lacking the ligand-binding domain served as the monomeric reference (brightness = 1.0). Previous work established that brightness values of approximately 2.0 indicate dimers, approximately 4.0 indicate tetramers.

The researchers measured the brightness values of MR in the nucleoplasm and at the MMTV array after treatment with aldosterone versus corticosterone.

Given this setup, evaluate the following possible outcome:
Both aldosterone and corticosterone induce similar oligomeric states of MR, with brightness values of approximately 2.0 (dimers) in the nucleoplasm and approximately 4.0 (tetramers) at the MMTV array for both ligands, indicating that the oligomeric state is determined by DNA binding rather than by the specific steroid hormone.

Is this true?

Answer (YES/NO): NO